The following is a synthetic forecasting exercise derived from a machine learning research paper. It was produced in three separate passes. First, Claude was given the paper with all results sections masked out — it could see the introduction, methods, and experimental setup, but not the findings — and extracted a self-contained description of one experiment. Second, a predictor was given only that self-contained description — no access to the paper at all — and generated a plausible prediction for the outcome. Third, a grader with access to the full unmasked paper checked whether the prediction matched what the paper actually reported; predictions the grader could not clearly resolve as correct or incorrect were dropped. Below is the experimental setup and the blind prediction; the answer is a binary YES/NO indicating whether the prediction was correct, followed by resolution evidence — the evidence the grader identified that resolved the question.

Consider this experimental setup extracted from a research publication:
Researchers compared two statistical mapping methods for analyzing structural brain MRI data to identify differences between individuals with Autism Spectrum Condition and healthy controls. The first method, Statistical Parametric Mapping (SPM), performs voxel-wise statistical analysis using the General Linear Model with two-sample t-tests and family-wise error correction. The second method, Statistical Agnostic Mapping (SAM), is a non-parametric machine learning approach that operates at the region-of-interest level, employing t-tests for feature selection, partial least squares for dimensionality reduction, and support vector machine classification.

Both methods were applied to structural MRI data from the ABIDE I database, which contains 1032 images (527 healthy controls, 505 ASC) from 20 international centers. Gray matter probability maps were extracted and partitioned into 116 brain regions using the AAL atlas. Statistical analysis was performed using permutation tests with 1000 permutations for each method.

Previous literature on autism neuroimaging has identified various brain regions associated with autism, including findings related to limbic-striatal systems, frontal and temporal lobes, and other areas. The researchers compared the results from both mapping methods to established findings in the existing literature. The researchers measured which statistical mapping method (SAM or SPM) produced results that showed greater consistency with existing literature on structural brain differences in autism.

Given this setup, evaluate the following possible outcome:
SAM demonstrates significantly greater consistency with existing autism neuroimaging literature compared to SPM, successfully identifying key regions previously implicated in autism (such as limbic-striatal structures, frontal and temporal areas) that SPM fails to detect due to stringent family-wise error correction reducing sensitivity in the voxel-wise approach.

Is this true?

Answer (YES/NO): NO